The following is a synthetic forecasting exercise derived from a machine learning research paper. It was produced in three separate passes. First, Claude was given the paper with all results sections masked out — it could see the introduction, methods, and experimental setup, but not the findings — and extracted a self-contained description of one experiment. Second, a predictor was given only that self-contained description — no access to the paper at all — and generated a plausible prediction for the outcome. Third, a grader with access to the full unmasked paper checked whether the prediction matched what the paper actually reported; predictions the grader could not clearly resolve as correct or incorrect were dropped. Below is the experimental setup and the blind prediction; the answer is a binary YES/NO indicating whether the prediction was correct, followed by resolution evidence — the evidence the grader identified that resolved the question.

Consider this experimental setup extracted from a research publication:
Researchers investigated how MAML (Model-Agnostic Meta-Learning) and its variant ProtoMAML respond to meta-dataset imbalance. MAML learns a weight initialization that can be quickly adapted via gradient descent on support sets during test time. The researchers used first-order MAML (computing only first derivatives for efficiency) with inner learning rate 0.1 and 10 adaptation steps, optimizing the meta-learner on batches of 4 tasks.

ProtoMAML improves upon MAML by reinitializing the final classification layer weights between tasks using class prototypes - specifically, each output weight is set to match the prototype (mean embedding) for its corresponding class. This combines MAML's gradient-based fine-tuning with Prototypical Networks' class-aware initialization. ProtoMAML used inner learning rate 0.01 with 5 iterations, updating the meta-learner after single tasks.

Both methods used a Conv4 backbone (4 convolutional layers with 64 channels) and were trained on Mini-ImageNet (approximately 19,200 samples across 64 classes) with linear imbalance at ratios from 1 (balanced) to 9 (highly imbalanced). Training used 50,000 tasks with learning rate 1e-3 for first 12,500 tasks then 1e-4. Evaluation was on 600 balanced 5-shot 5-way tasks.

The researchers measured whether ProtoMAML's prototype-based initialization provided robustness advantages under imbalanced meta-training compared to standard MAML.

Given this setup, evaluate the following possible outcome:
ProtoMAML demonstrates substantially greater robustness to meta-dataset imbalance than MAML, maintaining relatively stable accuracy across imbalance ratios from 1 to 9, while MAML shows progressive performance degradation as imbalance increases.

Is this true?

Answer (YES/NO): NO